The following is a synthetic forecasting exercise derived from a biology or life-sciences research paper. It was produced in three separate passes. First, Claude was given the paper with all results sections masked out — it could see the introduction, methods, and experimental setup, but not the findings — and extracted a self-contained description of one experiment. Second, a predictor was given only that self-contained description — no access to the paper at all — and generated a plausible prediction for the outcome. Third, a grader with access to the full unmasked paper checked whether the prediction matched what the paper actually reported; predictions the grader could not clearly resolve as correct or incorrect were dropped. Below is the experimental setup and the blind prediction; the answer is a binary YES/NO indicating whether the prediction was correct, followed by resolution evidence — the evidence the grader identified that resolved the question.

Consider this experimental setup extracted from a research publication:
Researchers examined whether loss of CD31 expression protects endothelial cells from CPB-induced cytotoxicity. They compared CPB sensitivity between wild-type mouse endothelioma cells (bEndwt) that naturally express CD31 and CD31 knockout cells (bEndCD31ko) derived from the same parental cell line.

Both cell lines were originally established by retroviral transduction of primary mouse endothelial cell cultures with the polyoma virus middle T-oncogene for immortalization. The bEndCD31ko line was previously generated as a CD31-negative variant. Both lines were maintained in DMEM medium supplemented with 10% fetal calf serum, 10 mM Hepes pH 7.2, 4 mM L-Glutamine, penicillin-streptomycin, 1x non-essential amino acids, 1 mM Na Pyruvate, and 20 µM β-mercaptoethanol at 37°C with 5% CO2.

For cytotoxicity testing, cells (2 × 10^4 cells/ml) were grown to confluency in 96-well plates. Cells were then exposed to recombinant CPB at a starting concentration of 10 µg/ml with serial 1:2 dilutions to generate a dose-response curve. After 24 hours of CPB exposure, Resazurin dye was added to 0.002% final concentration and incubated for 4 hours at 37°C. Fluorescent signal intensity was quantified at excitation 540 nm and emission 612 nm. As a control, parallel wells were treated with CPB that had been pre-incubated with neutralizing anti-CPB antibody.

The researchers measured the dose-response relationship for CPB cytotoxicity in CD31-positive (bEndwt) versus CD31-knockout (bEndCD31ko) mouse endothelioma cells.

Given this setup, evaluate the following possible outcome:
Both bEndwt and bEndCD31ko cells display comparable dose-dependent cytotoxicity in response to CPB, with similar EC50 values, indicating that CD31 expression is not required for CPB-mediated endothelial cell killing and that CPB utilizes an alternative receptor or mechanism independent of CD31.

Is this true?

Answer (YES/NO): NO